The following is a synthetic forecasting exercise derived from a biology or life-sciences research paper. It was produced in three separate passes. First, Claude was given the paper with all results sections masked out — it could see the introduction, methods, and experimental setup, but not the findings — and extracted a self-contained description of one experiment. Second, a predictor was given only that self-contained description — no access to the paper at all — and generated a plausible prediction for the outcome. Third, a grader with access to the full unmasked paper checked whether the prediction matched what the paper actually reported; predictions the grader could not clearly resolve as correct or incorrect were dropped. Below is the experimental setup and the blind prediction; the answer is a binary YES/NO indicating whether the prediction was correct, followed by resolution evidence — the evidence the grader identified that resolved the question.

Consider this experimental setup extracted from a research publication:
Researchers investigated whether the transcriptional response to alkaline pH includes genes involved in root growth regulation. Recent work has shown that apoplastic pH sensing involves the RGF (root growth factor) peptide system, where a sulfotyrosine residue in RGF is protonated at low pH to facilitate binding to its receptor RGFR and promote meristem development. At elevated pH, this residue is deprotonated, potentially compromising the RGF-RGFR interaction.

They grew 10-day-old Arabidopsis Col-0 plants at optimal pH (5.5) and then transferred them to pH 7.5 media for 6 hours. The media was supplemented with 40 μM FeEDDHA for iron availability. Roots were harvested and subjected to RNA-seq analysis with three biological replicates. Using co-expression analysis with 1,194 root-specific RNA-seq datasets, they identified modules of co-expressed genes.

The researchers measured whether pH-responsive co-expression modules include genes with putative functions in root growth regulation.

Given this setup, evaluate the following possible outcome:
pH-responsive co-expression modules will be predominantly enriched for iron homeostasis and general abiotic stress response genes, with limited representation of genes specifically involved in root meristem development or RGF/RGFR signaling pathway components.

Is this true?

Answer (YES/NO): NO